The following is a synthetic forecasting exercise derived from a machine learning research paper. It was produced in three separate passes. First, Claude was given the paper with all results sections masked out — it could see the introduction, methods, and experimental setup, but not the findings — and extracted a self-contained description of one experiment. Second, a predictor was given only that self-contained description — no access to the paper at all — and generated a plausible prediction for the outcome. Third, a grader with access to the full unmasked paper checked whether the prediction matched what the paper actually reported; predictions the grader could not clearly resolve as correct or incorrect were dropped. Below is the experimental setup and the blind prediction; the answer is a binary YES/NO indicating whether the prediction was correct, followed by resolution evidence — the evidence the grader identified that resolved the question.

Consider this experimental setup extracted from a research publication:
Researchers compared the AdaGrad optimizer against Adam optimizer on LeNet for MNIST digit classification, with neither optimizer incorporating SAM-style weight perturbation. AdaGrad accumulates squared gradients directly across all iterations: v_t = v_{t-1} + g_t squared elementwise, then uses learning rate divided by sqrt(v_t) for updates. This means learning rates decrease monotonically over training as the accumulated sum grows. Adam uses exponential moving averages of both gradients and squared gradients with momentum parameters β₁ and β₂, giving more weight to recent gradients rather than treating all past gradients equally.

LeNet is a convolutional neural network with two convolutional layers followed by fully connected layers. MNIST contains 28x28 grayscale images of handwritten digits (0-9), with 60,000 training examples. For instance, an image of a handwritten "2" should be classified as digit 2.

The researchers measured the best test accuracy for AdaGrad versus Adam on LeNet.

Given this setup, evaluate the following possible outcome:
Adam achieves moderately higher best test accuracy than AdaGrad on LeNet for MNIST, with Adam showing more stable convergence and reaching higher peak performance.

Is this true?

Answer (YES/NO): NO